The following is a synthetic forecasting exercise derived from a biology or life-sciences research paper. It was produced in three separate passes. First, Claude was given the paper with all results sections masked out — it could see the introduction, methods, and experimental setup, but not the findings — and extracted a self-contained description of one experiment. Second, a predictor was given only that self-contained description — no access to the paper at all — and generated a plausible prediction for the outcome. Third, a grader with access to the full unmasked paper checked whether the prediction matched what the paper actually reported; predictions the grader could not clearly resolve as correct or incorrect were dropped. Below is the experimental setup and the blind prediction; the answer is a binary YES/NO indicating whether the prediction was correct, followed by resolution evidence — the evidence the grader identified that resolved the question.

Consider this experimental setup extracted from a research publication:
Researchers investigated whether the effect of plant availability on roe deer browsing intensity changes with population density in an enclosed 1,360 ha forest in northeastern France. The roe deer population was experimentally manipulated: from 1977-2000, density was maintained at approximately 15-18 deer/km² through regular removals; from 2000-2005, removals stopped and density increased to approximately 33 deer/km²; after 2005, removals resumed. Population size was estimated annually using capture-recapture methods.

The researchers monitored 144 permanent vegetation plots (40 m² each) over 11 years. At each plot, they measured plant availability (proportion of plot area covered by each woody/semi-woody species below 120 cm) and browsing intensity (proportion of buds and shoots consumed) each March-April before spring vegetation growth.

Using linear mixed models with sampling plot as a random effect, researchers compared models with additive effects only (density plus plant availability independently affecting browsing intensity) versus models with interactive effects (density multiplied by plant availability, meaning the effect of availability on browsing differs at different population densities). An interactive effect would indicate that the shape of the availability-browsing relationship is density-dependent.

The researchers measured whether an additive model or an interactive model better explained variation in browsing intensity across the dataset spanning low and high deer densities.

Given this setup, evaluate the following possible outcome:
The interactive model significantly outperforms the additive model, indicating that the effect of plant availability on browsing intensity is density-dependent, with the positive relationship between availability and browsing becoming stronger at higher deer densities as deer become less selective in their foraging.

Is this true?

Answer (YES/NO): NO